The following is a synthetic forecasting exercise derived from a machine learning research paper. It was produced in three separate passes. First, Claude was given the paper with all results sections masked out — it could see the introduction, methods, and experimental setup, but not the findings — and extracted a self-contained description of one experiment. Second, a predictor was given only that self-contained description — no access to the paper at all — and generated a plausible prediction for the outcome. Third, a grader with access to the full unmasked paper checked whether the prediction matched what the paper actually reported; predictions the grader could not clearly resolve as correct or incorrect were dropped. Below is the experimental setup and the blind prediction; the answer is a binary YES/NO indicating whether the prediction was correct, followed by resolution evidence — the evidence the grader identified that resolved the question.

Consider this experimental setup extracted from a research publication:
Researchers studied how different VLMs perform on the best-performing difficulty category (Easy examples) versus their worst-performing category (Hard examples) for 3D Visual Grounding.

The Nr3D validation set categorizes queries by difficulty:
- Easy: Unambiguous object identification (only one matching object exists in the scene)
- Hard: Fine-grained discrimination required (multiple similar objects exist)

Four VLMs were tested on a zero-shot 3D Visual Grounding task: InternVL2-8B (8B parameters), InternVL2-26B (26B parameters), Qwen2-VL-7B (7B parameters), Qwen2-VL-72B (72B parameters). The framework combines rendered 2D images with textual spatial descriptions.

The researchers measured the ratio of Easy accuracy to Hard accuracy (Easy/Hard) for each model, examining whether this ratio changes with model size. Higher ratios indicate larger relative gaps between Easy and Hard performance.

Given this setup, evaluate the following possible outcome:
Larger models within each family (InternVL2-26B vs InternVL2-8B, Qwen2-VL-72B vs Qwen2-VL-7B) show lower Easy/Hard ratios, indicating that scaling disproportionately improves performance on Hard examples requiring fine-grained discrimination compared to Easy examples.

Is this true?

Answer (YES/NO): YES